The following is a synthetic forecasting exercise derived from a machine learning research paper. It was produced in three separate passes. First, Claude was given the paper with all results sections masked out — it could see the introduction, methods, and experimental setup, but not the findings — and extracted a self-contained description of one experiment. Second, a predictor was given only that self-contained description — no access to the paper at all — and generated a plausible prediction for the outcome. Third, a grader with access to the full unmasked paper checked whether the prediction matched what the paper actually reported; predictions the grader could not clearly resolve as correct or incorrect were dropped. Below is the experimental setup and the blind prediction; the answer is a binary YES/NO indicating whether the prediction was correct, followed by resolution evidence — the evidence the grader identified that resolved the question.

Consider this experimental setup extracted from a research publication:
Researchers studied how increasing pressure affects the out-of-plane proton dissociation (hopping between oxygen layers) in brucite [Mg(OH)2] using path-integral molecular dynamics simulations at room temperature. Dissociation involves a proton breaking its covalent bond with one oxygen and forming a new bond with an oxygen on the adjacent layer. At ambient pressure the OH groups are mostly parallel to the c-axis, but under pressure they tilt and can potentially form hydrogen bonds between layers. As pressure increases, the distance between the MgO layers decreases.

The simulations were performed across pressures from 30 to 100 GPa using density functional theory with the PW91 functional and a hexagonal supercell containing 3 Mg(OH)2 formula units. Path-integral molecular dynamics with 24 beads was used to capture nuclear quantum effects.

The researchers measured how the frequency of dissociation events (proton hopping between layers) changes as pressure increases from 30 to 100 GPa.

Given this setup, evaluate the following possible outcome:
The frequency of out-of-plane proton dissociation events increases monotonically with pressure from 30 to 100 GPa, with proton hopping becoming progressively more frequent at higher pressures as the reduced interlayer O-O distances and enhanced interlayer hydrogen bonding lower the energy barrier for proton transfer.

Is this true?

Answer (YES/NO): YES